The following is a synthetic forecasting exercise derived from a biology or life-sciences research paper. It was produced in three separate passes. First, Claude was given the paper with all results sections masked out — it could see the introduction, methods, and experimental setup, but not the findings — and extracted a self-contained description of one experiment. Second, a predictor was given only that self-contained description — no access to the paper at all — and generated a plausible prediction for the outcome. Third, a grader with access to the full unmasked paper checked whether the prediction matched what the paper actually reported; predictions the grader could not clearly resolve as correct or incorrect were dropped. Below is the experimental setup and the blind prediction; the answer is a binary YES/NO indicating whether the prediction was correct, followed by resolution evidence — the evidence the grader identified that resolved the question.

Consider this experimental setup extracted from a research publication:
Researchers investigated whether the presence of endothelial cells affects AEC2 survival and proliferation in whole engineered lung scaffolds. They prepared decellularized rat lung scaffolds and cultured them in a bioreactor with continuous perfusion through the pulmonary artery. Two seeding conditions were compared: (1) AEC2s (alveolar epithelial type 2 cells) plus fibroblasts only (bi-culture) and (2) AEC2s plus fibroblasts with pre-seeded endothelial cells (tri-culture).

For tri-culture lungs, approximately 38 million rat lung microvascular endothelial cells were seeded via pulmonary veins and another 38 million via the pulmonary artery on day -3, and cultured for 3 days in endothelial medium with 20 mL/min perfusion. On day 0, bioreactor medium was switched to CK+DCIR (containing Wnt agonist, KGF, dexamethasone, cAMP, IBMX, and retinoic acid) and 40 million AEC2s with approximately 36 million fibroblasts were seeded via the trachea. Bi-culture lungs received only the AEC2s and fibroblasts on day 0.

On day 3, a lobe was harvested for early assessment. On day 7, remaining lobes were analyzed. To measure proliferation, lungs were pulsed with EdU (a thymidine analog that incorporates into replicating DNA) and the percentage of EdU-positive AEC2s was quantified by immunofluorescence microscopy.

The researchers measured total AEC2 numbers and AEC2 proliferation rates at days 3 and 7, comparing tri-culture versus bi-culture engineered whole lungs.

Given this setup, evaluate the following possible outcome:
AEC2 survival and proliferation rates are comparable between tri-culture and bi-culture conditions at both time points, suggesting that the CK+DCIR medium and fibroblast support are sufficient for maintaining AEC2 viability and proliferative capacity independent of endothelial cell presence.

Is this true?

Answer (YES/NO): YES